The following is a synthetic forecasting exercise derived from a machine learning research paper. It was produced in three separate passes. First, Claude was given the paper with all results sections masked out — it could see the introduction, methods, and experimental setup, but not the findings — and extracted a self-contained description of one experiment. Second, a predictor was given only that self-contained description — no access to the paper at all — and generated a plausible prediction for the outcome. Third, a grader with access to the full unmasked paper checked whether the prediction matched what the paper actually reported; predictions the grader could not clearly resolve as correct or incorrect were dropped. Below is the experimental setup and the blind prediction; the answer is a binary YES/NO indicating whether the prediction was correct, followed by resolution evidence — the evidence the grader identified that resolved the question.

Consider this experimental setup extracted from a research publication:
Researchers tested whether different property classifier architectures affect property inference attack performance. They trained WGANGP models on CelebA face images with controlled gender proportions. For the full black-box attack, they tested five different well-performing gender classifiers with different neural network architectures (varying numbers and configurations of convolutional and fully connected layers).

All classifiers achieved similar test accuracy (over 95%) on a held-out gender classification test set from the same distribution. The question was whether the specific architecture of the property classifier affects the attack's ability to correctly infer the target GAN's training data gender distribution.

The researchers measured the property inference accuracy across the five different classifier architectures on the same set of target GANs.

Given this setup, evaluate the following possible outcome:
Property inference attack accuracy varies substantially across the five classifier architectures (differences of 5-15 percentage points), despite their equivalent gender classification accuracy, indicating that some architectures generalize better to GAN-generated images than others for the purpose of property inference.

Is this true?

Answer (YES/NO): NO